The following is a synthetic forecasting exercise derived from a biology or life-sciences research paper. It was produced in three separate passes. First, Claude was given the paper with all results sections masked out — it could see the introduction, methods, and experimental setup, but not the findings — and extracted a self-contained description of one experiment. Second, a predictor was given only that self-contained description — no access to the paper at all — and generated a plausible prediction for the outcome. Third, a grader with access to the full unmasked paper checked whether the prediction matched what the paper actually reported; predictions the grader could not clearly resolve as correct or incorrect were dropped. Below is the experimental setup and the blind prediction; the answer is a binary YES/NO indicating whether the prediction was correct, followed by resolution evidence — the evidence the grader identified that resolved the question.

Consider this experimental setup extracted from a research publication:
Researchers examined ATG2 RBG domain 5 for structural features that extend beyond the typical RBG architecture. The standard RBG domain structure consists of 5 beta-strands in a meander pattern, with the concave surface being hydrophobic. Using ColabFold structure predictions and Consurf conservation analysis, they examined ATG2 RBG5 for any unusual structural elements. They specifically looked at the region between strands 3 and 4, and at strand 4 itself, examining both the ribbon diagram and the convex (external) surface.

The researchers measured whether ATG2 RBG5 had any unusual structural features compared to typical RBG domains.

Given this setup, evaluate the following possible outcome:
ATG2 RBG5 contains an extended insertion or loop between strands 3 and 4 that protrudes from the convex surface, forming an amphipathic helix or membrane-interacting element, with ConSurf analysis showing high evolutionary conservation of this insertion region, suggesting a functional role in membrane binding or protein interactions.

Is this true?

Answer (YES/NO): NO